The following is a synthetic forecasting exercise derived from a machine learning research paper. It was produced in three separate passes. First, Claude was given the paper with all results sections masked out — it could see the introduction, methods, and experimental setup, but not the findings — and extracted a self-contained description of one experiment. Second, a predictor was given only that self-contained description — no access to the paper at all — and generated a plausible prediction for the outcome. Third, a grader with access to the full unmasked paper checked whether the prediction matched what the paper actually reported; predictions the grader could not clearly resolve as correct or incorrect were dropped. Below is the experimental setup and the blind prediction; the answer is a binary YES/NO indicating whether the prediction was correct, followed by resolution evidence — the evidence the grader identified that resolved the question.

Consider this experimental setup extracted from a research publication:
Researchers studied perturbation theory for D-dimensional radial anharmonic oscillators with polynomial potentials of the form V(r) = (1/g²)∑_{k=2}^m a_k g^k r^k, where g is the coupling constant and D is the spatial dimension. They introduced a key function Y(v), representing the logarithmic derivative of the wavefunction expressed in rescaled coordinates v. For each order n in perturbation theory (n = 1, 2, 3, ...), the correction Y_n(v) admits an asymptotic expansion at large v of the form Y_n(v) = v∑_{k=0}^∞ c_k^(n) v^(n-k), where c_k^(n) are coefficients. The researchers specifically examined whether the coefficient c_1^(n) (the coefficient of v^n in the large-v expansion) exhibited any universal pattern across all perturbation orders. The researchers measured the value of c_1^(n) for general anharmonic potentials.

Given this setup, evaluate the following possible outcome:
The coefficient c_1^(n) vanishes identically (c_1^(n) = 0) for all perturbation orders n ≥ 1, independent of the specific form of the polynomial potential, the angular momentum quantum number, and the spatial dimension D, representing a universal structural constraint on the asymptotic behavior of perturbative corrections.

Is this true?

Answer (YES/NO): YES